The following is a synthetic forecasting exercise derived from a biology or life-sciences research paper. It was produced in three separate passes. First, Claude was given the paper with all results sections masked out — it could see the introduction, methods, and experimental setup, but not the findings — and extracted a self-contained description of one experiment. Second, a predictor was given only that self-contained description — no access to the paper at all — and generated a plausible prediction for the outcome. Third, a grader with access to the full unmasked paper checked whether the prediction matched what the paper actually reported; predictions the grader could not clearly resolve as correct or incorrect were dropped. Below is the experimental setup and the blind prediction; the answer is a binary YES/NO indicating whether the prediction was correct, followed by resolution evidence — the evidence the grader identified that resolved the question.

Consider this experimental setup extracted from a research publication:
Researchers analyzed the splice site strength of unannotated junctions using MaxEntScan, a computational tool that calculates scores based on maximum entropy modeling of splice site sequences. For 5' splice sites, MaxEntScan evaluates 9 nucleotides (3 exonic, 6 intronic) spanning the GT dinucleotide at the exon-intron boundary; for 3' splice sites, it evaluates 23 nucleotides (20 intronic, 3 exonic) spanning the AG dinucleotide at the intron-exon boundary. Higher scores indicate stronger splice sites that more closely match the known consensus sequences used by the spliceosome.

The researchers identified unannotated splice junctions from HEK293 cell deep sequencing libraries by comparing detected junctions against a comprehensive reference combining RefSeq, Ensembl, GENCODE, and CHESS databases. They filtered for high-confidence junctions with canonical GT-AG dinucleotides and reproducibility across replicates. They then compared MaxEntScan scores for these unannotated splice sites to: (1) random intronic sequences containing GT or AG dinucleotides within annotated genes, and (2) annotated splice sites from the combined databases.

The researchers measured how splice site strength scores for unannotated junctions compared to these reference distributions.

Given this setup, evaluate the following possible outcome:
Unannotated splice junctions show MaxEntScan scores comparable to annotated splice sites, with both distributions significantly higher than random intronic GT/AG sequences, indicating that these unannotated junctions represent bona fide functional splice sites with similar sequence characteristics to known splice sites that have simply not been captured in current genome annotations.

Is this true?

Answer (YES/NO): YES